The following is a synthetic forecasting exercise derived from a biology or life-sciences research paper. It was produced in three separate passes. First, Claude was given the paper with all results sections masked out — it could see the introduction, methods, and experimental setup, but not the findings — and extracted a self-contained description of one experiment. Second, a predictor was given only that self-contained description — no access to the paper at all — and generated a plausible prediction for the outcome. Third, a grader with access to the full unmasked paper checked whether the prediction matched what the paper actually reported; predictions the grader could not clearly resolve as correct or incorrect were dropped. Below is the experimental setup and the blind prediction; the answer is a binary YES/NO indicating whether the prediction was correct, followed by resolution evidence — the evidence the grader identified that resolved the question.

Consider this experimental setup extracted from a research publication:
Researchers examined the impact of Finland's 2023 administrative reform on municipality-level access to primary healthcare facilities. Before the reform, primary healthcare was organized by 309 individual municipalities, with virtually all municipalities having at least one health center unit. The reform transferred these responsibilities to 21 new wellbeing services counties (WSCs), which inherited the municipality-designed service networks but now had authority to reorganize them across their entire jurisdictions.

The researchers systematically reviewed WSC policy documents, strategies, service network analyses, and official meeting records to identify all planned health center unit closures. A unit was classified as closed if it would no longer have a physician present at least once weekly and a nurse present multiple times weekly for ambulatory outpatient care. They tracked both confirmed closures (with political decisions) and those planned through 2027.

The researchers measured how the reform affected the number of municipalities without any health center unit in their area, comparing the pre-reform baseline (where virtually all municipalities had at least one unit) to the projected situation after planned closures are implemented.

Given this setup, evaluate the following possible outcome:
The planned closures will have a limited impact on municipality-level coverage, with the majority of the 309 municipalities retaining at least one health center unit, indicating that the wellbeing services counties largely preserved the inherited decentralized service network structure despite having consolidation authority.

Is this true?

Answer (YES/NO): NO